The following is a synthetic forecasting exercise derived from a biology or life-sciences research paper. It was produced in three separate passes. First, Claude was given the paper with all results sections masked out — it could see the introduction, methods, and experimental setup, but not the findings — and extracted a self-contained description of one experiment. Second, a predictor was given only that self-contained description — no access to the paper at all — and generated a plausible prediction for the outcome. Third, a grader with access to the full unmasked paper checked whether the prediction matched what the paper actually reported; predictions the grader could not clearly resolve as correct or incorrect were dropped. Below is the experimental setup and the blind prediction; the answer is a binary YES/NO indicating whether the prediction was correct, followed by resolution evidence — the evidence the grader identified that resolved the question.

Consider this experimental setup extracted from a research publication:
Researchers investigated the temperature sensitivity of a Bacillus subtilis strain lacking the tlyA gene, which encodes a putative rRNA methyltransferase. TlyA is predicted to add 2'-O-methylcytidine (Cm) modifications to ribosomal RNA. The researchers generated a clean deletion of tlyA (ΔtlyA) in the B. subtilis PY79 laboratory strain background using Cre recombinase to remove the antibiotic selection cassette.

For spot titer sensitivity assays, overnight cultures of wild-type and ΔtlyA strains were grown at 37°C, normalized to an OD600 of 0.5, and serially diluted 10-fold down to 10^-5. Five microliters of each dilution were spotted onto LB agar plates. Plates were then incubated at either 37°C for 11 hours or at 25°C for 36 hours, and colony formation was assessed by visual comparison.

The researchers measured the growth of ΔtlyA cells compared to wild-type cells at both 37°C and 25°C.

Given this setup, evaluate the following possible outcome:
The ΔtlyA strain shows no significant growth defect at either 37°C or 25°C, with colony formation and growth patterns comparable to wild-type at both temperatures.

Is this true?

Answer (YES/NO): NO